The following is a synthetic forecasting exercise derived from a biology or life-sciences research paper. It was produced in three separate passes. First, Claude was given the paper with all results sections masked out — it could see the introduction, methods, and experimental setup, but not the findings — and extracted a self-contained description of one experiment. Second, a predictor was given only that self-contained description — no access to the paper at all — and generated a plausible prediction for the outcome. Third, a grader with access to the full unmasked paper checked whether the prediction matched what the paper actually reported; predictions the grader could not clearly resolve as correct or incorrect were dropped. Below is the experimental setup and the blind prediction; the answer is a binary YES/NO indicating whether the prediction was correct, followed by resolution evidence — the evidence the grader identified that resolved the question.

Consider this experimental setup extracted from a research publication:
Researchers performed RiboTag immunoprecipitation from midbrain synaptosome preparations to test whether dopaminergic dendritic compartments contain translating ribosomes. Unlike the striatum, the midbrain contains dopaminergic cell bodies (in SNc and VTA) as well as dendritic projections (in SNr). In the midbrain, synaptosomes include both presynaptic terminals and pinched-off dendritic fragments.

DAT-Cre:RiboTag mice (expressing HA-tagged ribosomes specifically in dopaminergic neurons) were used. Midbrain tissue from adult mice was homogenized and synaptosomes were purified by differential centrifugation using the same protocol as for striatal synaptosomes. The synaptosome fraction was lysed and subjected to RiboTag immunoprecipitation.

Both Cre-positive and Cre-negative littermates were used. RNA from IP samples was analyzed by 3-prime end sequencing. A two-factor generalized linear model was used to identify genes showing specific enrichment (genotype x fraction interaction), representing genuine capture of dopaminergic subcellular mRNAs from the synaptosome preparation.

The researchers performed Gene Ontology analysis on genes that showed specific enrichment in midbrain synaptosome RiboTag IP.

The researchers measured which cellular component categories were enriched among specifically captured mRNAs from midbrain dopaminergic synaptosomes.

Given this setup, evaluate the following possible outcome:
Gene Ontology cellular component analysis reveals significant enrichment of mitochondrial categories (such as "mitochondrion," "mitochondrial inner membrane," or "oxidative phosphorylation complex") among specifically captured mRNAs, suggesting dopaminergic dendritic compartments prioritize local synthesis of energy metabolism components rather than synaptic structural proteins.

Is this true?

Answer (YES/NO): NO